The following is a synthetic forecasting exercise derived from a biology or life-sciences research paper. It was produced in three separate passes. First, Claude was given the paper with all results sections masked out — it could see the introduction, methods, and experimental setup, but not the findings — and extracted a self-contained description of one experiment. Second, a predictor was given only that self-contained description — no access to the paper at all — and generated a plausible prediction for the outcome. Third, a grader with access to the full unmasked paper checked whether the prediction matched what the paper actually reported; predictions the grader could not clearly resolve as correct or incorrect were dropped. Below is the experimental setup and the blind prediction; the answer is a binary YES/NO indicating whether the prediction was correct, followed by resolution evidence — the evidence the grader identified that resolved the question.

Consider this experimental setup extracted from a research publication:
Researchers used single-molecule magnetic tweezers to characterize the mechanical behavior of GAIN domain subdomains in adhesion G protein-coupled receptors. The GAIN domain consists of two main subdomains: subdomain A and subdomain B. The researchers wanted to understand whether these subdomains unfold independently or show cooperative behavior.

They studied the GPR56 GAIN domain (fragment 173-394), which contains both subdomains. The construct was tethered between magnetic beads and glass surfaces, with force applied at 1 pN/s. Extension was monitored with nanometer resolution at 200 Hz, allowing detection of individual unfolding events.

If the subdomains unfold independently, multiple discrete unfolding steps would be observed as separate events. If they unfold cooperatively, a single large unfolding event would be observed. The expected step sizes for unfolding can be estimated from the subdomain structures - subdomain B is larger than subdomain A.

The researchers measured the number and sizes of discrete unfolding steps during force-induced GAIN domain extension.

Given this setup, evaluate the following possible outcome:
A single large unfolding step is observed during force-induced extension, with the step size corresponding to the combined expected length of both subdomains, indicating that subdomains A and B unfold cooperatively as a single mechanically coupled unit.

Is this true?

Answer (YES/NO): NO